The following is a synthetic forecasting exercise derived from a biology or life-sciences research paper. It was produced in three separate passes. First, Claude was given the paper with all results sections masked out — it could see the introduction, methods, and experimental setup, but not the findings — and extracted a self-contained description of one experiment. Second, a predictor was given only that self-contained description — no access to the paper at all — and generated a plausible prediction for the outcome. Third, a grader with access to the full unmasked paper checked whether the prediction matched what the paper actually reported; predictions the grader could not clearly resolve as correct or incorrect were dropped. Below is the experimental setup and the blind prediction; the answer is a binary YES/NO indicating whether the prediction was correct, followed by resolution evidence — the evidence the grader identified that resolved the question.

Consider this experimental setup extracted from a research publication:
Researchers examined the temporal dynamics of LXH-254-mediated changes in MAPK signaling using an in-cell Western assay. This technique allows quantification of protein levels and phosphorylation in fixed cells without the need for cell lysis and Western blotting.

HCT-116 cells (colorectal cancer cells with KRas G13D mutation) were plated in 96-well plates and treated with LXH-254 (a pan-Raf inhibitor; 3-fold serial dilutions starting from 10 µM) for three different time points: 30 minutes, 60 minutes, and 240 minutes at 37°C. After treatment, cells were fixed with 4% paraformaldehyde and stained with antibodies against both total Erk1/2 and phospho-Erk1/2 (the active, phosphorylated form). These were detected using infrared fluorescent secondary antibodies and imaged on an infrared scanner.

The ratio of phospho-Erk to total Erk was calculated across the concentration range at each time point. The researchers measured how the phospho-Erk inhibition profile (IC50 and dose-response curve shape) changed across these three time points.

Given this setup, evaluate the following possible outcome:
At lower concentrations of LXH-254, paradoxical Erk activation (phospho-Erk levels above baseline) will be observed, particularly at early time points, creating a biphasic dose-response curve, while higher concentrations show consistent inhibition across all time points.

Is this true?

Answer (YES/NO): YES